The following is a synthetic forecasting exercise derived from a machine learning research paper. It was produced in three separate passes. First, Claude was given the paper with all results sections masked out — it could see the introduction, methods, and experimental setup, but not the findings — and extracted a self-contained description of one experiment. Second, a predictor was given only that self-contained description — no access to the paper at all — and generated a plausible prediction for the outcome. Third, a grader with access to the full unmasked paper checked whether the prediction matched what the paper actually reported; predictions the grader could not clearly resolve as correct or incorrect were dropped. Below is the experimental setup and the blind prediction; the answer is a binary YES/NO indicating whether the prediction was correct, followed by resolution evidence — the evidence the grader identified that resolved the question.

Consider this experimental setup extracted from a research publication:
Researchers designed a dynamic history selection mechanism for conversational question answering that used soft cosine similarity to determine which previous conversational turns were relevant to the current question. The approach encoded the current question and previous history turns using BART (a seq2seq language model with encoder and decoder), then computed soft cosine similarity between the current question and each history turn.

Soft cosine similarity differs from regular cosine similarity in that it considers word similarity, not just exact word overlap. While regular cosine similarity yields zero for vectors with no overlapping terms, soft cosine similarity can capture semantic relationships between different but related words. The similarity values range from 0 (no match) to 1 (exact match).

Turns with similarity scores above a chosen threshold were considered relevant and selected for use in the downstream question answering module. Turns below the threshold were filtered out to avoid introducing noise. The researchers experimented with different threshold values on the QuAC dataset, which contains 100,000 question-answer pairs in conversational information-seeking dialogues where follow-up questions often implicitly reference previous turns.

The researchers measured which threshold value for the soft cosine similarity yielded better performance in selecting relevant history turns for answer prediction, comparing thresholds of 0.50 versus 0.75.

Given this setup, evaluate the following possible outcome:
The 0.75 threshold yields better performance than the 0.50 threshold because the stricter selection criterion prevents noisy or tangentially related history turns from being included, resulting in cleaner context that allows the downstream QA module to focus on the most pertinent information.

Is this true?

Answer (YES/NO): YES